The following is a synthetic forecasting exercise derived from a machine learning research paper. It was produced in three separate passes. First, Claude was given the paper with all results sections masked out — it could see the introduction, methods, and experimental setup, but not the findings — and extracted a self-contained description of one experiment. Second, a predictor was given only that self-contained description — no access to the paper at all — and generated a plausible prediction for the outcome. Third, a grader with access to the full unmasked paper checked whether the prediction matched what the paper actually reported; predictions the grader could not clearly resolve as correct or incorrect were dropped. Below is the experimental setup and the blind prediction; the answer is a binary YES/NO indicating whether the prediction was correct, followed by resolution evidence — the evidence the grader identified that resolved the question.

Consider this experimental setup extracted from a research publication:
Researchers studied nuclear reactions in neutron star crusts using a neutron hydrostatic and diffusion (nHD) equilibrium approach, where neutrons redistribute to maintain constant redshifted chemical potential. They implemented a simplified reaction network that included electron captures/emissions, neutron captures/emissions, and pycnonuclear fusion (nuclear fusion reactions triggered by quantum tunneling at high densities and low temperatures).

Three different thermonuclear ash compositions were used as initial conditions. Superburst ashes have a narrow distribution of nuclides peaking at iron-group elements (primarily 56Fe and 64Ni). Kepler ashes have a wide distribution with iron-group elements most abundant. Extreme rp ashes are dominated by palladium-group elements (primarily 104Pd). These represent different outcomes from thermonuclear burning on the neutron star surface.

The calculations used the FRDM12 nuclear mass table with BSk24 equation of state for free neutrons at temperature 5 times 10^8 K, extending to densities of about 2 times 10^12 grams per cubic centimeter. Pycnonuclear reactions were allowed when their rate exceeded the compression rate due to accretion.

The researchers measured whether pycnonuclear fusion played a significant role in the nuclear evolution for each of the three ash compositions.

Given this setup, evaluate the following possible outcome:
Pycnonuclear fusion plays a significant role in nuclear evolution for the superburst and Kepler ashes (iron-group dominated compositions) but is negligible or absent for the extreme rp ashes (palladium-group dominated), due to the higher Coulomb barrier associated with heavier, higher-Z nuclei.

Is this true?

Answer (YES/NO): NO